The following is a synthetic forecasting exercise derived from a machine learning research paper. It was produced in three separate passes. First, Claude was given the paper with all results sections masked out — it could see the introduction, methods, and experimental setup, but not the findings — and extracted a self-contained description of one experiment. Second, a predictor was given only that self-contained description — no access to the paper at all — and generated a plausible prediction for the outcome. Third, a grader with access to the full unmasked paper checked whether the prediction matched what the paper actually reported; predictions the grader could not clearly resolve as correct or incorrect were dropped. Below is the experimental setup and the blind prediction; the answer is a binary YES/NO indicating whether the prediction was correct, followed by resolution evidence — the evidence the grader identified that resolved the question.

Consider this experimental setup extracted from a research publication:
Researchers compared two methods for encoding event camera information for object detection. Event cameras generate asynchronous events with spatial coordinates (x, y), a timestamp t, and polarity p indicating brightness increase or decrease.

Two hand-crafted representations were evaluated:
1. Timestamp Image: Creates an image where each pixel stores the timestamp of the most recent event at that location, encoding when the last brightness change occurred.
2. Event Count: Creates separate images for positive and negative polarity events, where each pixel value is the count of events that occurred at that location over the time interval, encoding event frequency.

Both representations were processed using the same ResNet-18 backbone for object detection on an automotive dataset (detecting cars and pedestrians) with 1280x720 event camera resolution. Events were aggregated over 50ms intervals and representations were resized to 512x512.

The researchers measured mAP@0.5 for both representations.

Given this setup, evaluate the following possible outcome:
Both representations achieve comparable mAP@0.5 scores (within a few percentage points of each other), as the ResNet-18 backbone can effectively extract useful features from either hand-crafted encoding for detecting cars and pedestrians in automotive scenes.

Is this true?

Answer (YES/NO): YES